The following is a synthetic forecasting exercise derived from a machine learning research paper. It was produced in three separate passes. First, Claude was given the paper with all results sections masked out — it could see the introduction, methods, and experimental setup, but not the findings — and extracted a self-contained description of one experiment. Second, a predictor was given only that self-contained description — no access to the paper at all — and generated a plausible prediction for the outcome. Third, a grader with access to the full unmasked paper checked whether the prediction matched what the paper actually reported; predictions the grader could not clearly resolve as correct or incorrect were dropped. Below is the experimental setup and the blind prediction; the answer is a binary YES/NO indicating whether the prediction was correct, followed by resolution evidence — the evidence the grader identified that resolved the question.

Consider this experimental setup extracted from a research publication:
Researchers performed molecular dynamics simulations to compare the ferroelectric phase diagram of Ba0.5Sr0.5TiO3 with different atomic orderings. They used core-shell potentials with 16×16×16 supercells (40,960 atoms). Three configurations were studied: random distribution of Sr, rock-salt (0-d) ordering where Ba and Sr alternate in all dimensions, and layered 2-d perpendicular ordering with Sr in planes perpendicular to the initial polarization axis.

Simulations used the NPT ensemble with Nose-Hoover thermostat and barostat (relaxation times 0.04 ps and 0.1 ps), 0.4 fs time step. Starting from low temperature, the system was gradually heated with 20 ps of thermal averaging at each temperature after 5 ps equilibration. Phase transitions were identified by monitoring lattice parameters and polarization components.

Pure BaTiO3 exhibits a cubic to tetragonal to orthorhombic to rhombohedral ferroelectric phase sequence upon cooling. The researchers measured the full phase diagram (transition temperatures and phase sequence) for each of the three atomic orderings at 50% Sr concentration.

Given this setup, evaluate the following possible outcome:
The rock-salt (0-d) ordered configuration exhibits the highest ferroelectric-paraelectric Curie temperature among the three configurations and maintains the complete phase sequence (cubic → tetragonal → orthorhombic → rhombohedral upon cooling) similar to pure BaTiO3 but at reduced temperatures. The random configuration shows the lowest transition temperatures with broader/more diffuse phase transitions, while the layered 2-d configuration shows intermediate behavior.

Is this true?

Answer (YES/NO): NO